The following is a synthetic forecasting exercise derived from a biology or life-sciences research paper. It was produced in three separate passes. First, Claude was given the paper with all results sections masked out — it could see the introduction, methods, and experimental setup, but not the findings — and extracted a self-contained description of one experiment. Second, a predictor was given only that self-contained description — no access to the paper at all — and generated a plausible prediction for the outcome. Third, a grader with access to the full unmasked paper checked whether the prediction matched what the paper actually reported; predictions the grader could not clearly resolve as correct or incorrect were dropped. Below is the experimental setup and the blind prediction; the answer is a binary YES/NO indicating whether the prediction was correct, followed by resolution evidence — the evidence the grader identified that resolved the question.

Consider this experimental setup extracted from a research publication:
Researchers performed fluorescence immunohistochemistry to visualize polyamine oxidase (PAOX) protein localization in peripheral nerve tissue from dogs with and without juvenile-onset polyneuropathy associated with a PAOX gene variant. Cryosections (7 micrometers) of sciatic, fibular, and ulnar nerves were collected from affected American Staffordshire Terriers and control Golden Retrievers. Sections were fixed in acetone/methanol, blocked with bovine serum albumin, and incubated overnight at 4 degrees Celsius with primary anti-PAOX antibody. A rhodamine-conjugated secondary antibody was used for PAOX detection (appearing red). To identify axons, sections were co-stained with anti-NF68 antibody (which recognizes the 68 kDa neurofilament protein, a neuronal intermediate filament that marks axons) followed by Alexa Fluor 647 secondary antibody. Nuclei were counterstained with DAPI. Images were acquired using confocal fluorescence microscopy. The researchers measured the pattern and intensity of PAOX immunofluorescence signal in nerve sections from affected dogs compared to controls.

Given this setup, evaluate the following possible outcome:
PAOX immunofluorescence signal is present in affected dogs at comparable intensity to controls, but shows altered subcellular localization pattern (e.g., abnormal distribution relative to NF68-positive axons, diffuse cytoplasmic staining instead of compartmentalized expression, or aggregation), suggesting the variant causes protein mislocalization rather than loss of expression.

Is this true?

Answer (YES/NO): NO